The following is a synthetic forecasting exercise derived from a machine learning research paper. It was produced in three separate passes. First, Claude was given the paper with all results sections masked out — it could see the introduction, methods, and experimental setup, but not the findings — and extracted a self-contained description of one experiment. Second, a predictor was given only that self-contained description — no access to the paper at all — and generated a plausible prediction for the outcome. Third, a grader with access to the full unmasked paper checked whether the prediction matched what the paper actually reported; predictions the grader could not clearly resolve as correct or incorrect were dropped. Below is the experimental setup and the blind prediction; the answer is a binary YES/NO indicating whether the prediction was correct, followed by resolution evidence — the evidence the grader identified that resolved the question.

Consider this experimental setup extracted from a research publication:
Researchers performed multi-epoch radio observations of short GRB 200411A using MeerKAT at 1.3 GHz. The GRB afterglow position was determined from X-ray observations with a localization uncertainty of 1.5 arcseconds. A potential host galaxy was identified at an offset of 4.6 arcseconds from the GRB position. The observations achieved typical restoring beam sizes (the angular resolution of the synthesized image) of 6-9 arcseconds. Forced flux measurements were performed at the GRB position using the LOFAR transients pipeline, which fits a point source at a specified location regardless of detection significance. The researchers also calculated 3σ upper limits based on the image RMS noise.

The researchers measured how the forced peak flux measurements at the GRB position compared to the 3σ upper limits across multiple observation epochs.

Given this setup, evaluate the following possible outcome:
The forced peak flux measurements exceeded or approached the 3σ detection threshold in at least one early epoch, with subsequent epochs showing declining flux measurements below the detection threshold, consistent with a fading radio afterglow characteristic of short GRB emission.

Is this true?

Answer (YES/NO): NO